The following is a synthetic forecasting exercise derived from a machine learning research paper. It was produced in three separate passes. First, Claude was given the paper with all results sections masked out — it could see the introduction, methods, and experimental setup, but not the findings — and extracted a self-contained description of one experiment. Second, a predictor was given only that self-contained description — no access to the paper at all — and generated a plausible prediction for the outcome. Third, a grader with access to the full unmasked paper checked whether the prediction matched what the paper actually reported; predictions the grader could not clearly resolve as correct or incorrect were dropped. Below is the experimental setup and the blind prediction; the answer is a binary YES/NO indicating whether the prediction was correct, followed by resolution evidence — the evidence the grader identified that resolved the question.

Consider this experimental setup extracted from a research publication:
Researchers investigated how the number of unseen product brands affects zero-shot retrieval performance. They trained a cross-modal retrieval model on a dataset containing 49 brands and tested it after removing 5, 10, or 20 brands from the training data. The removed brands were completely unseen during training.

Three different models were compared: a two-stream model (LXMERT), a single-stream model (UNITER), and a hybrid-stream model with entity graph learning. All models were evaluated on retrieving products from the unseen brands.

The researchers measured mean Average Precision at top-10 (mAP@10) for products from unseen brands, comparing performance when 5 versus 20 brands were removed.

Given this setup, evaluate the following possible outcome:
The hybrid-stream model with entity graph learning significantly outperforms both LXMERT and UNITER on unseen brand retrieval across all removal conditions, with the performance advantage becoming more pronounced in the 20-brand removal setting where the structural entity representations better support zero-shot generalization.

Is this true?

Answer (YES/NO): NO